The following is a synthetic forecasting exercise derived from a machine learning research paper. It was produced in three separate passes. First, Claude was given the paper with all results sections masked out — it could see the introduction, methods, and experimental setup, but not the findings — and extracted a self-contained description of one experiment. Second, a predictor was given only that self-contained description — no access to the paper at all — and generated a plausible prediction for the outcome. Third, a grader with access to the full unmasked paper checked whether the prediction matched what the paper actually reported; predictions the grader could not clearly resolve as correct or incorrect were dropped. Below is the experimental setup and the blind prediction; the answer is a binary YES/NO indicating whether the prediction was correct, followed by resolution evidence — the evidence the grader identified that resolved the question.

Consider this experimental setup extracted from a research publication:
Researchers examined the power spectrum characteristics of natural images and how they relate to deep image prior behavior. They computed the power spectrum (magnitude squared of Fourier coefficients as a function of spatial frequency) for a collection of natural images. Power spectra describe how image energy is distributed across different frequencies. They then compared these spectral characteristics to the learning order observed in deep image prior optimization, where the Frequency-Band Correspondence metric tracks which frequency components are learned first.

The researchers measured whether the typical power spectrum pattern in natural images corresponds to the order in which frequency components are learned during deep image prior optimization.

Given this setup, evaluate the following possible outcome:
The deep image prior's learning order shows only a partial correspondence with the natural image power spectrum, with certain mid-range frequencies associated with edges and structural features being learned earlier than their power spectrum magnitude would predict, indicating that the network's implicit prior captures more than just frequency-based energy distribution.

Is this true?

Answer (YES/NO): NO